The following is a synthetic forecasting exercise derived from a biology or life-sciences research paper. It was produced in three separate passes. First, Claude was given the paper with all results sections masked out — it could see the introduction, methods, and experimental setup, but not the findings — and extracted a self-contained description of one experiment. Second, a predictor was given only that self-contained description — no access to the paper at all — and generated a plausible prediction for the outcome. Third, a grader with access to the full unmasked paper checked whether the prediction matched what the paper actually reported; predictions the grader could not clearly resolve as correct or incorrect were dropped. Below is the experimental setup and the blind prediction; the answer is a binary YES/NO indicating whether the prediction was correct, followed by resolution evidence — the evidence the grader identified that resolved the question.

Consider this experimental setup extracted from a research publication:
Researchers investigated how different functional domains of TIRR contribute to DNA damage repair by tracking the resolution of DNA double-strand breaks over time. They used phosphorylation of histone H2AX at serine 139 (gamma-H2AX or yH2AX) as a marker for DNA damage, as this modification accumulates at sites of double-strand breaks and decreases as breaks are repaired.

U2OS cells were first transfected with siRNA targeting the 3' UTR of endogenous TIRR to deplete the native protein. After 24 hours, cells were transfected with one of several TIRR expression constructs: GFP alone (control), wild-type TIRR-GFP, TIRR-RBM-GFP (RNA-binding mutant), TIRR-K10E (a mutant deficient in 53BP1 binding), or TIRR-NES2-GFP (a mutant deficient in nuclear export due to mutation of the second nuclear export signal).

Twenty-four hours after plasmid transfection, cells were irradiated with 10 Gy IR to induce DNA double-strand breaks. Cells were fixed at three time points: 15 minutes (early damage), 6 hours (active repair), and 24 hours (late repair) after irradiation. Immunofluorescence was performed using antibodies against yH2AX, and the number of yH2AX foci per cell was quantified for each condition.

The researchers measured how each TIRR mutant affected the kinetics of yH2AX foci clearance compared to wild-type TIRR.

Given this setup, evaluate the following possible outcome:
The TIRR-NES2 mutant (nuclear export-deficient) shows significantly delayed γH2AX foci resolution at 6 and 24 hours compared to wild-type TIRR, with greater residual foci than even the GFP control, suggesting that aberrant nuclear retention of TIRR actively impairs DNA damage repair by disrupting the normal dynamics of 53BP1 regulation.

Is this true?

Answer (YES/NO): NO